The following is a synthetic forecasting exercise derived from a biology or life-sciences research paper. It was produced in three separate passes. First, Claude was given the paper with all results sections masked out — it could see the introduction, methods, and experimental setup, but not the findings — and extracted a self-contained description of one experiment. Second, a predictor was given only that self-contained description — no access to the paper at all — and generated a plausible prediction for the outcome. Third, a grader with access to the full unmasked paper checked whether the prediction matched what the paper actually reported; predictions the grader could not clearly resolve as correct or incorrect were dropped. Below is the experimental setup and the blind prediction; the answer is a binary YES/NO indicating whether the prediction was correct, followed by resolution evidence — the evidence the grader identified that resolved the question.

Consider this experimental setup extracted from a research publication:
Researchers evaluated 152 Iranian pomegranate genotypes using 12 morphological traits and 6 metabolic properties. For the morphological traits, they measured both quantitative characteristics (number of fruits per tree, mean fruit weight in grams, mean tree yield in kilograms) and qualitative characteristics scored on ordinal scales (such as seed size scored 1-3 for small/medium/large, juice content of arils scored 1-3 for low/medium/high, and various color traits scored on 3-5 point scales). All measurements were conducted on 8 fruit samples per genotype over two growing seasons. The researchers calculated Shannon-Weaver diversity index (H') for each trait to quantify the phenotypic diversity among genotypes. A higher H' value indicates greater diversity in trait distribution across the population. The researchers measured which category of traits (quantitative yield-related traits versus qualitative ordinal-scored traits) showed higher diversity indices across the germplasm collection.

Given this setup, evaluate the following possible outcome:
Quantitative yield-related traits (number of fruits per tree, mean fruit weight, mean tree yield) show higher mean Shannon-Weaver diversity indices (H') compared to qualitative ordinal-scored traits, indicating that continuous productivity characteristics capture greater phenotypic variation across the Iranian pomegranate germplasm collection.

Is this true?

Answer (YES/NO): NO